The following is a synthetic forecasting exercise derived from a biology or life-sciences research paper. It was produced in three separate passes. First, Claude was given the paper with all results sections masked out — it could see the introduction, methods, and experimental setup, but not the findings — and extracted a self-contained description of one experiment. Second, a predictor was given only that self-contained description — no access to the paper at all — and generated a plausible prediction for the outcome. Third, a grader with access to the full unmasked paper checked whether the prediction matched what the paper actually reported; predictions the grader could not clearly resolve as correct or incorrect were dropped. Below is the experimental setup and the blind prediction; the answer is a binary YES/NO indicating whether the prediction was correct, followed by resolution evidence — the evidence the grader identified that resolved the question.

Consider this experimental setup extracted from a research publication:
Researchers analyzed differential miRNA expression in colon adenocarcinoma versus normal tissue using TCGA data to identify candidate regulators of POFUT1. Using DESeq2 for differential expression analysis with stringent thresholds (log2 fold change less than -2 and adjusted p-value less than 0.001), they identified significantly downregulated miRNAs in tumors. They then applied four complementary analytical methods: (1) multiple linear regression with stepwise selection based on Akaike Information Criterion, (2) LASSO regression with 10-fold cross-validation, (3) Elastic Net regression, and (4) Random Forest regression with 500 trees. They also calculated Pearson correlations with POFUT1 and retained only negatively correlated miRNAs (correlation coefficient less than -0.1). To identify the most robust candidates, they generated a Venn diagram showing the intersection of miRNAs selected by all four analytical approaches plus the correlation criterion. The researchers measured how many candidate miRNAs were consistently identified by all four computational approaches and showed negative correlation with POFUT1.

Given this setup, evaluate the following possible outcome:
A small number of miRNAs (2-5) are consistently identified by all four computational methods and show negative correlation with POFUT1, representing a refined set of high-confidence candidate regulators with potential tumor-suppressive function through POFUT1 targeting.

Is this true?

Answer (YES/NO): YES